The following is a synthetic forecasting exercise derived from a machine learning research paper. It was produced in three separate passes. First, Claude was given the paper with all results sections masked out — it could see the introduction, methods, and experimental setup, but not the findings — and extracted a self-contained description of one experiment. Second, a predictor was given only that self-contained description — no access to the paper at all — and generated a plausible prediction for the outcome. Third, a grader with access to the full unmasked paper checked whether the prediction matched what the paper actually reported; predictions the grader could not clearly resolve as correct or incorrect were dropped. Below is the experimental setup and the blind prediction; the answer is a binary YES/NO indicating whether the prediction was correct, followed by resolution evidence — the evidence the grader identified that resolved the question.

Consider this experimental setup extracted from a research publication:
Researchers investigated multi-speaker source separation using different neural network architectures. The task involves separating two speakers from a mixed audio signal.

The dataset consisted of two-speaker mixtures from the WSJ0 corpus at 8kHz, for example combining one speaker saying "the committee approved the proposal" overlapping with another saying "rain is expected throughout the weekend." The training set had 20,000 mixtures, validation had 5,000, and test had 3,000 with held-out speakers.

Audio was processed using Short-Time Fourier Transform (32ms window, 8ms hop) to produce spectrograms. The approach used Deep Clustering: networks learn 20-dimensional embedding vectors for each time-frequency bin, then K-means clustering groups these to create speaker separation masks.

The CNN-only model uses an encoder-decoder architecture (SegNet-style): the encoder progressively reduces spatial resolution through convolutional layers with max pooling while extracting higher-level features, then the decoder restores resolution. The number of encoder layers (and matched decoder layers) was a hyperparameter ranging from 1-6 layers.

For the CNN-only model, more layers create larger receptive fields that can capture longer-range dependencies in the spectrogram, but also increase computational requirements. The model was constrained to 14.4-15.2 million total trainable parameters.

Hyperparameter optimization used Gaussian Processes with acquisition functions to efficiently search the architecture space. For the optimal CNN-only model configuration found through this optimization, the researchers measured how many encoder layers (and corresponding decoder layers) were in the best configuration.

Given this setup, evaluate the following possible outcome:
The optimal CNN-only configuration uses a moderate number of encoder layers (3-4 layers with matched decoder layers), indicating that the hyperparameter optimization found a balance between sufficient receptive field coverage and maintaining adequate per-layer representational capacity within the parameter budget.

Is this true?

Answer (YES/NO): YES